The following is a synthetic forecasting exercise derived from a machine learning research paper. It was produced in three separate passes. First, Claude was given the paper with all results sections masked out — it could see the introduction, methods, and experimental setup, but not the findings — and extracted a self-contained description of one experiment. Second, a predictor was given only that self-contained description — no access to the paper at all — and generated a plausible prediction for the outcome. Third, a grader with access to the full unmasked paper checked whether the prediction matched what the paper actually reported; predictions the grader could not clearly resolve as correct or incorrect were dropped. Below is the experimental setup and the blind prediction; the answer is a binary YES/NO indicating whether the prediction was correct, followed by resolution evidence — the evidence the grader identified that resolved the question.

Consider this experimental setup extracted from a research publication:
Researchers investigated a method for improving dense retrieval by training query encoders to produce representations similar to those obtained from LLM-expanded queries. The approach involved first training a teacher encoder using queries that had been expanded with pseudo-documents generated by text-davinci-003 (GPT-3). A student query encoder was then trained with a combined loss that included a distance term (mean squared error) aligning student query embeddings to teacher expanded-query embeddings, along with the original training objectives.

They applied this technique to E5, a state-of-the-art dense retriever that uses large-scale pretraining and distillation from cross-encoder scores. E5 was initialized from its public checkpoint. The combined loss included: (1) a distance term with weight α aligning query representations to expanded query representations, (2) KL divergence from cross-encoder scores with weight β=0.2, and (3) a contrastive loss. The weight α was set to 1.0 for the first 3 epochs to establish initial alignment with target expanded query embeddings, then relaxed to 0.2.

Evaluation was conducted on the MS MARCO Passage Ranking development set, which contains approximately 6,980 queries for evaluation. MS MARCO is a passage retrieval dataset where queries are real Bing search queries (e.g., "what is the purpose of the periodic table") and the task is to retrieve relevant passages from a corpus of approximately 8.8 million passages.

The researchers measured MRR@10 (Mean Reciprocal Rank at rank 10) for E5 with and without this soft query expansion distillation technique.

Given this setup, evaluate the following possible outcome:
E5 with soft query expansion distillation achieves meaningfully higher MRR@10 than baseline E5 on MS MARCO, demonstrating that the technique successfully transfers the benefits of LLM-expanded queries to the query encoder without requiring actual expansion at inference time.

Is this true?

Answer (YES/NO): NO